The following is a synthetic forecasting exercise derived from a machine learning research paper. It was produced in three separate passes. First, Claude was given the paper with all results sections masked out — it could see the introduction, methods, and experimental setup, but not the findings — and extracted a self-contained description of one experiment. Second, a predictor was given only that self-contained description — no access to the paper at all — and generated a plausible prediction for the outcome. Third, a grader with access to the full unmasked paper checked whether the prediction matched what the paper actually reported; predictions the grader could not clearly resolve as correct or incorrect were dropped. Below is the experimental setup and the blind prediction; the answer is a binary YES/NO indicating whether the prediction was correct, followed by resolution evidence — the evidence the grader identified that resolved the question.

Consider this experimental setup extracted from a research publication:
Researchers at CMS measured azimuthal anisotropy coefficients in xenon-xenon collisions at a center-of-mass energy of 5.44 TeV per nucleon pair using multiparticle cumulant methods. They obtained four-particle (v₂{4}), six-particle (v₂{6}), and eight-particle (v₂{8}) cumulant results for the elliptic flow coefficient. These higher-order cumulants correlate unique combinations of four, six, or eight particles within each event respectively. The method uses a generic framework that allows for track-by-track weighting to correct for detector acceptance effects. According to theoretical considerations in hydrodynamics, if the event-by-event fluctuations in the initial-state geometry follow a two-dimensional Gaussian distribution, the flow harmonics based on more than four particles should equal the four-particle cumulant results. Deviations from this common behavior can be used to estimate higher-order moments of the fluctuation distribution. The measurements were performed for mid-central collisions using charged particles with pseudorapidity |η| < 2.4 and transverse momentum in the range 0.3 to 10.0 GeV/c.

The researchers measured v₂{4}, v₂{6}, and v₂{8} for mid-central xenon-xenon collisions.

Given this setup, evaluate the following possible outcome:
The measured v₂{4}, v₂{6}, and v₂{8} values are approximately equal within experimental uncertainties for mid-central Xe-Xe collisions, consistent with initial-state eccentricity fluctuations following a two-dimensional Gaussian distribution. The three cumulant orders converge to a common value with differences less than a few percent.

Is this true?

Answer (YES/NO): NO